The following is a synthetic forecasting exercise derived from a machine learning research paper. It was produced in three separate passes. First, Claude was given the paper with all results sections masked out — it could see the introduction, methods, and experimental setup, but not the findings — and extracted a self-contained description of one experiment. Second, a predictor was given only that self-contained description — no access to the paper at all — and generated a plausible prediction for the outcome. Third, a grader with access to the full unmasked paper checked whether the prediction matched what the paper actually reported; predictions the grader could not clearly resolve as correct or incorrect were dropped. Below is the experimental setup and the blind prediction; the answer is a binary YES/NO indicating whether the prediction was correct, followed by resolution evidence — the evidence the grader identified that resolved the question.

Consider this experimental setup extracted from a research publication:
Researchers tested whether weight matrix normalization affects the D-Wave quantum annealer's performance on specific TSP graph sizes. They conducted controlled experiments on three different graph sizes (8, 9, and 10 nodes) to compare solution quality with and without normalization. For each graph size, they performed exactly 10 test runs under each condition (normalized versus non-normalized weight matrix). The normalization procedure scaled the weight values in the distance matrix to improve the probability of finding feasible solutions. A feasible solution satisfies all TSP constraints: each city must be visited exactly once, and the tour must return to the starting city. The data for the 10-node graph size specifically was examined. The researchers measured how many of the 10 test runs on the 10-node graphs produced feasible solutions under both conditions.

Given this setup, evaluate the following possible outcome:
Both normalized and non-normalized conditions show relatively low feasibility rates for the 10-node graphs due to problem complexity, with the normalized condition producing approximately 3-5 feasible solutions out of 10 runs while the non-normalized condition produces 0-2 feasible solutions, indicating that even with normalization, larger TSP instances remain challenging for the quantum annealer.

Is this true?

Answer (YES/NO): NO